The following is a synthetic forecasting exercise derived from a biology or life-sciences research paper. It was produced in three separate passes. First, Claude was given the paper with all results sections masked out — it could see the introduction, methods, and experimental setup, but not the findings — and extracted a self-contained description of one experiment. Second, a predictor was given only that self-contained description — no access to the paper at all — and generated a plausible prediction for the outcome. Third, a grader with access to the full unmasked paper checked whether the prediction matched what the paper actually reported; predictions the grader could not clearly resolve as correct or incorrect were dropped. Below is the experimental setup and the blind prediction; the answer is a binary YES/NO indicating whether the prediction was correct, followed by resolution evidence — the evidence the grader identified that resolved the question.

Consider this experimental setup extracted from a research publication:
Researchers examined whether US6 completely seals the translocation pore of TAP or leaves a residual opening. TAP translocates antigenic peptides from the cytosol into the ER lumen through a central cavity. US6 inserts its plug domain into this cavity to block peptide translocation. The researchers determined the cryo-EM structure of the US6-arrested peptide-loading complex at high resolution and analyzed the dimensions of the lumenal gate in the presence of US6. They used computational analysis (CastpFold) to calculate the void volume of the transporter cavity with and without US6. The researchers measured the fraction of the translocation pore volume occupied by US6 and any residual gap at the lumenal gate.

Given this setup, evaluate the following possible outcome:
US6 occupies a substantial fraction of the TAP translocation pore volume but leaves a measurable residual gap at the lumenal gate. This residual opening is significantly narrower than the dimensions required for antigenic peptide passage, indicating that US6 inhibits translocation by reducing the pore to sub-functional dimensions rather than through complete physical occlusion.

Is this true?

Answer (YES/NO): YES